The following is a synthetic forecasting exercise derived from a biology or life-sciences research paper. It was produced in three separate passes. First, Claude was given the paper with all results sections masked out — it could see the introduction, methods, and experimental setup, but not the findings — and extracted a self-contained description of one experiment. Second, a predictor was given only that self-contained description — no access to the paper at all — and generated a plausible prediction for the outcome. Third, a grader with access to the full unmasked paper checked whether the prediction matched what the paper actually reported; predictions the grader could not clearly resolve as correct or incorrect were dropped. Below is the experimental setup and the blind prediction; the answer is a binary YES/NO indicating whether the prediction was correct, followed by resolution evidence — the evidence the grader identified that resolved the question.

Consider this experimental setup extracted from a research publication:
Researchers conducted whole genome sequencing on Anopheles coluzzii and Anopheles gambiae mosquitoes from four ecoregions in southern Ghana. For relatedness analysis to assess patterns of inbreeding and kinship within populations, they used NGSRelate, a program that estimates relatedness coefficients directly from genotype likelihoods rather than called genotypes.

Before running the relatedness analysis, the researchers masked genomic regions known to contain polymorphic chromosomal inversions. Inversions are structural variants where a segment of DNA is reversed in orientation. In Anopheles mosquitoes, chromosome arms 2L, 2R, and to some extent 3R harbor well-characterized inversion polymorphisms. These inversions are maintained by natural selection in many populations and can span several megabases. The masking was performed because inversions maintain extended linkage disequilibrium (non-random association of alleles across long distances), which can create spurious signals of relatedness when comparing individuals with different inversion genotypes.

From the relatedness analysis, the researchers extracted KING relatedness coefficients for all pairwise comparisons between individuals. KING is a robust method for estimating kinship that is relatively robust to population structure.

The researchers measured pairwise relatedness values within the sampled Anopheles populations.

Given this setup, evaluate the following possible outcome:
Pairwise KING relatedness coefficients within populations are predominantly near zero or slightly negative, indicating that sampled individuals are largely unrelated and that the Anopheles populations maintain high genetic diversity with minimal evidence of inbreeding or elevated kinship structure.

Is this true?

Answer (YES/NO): YES